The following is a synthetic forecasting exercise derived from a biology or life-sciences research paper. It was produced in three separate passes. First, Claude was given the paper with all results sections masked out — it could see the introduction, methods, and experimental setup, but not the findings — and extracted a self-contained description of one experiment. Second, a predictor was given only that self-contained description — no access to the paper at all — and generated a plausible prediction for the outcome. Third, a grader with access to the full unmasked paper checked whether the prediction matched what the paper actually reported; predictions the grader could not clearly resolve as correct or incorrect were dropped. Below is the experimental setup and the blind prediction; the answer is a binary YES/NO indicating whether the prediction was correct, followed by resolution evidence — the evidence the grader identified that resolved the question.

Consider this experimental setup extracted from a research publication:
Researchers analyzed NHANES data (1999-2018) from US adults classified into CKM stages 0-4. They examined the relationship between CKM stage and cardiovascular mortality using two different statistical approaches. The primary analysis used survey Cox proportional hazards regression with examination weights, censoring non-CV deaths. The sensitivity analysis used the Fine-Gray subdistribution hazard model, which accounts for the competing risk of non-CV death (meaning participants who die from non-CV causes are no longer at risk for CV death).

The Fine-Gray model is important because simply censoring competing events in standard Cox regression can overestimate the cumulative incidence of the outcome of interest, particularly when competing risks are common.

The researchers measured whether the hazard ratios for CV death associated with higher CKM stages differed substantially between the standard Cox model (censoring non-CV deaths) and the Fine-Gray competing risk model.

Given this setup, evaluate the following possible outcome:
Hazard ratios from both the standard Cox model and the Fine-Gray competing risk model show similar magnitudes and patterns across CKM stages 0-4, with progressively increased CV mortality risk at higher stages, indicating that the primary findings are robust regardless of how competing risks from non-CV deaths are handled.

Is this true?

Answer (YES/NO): NO